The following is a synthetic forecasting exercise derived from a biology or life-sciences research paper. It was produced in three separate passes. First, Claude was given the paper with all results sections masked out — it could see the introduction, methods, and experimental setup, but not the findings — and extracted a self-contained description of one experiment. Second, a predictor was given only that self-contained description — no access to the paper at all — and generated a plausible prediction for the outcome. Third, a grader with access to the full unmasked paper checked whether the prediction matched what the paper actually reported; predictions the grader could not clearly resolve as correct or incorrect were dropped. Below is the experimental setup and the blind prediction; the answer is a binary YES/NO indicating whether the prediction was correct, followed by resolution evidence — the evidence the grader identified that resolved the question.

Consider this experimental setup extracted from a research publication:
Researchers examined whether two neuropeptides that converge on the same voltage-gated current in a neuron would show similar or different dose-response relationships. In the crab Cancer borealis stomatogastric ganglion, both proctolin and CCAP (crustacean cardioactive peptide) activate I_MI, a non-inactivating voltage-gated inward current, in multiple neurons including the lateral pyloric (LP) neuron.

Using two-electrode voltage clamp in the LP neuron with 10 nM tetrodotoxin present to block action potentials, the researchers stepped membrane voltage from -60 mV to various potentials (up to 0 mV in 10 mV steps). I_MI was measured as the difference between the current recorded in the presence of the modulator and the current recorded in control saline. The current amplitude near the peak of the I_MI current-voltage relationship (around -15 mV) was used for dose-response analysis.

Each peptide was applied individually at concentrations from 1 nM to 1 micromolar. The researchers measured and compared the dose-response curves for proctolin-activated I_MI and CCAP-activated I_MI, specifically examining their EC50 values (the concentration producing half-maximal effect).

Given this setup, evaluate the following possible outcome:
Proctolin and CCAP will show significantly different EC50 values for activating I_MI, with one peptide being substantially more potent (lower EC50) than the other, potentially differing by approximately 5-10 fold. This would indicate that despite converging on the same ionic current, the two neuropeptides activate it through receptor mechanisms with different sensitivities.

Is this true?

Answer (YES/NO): NO